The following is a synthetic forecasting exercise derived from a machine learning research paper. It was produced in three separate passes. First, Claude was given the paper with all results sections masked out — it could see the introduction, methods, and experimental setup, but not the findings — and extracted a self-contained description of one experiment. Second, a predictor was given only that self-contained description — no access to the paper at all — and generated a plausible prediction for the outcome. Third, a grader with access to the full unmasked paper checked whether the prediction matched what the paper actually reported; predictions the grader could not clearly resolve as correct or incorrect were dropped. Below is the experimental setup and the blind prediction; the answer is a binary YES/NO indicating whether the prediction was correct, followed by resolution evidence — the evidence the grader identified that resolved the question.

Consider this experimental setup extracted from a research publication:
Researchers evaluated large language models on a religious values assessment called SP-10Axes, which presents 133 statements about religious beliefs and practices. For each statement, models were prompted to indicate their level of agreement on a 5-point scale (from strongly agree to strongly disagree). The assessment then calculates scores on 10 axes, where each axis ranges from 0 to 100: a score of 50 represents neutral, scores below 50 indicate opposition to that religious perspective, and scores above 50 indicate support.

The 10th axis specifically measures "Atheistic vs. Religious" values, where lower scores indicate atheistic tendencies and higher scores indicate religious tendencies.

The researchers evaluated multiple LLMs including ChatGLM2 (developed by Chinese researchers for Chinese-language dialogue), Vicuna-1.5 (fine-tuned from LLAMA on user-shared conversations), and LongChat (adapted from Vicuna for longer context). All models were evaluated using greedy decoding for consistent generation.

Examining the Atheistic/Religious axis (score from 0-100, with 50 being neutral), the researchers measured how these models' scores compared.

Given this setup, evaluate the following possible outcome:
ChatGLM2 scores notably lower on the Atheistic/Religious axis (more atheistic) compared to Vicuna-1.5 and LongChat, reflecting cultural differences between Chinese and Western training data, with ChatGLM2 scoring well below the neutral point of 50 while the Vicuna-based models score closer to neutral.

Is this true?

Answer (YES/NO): NO